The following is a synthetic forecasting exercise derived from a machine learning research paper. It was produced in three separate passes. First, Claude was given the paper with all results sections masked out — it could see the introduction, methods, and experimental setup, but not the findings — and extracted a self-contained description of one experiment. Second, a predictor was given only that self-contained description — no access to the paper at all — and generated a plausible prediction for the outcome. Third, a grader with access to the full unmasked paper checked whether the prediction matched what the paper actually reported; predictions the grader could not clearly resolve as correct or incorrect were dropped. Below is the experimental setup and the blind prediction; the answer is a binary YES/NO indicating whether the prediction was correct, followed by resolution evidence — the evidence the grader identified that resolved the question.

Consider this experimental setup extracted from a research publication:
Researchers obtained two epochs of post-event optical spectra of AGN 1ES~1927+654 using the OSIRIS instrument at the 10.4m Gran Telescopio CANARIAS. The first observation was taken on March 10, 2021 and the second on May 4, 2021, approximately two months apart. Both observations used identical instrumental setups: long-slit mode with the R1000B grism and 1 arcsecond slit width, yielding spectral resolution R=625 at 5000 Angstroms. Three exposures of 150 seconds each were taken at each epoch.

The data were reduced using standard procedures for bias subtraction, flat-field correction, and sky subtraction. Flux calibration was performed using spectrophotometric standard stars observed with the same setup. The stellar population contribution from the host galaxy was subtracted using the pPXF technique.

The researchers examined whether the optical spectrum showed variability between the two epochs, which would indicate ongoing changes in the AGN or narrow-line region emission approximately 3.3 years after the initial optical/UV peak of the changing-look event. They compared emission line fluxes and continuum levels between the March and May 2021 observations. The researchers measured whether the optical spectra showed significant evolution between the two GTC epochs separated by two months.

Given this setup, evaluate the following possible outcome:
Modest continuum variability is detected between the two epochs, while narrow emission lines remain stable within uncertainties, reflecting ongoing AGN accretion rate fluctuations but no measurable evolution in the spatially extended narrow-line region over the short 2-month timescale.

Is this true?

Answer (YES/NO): NO